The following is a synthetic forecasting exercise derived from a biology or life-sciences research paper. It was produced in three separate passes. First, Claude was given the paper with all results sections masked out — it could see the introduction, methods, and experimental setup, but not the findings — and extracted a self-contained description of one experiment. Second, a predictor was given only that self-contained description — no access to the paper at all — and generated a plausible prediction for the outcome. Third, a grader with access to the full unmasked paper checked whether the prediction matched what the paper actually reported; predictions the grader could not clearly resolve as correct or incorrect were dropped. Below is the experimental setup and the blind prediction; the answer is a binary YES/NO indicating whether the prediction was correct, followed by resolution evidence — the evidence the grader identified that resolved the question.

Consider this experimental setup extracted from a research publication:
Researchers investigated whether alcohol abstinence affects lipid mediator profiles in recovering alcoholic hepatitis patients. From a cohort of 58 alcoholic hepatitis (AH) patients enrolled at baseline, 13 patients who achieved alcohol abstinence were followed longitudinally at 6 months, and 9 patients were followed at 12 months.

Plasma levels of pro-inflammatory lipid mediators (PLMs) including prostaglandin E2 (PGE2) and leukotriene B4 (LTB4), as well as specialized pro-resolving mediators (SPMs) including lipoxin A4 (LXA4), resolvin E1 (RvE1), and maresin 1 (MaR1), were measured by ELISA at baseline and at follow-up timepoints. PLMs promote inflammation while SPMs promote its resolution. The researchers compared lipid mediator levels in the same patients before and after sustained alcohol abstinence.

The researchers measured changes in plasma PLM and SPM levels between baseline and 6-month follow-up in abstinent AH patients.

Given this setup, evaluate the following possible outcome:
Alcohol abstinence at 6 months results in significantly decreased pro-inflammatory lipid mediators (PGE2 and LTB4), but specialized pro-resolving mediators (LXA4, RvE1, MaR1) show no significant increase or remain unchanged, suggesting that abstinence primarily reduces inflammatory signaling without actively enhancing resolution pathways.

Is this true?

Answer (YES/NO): NO